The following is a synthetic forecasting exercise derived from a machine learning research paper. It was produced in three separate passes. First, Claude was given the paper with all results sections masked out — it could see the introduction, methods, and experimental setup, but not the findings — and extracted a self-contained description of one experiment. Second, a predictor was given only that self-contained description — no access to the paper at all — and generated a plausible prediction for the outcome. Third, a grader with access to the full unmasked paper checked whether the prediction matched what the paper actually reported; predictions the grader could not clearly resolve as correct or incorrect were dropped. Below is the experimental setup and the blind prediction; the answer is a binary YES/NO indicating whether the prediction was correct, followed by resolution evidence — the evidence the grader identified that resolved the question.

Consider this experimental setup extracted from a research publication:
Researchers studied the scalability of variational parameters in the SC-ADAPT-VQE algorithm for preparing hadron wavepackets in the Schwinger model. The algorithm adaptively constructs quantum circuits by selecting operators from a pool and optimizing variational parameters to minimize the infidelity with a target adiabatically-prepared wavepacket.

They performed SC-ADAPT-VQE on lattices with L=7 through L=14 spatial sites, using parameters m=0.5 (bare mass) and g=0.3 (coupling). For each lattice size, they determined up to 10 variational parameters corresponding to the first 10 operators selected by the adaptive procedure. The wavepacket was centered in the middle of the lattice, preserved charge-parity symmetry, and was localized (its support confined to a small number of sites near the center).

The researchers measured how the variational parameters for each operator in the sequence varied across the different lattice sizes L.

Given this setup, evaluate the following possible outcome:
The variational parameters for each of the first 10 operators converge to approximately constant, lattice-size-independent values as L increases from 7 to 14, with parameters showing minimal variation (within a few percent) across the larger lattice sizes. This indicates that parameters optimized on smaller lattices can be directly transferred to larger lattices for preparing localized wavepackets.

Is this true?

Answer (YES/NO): YES